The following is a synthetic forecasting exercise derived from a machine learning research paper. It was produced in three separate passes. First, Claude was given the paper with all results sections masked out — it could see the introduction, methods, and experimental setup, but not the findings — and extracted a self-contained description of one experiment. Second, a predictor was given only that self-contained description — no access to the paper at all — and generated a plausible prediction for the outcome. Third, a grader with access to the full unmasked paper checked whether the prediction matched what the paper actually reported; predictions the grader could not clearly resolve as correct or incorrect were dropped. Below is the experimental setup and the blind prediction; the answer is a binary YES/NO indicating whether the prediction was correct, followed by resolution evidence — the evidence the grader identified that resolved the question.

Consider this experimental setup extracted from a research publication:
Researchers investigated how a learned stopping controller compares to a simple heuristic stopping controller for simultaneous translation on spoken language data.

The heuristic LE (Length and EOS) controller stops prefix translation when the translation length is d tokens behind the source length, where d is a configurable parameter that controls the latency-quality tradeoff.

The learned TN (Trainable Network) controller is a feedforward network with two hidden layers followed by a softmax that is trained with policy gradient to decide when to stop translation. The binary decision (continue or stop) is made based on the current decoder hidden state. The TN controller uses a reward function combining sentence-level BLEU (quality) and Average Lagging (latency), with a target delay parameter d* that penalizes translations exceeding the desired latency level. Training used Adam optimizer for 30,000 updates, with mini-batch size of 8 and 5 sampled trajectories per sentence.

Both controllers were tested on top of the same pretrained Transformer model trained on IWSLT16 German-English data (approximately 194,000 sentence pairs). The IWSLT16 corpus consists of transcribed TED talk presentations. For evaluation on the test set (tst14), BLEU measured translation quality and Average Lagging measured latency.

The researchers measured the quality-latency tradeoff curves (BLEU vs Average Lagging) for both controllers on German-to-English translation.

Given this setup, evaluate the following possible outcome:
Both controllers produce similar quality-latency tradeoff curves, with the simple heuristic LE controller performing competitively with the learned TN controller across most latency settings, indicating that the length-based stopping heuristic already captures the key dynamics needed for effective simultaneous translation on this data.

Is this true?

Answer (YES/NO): NO